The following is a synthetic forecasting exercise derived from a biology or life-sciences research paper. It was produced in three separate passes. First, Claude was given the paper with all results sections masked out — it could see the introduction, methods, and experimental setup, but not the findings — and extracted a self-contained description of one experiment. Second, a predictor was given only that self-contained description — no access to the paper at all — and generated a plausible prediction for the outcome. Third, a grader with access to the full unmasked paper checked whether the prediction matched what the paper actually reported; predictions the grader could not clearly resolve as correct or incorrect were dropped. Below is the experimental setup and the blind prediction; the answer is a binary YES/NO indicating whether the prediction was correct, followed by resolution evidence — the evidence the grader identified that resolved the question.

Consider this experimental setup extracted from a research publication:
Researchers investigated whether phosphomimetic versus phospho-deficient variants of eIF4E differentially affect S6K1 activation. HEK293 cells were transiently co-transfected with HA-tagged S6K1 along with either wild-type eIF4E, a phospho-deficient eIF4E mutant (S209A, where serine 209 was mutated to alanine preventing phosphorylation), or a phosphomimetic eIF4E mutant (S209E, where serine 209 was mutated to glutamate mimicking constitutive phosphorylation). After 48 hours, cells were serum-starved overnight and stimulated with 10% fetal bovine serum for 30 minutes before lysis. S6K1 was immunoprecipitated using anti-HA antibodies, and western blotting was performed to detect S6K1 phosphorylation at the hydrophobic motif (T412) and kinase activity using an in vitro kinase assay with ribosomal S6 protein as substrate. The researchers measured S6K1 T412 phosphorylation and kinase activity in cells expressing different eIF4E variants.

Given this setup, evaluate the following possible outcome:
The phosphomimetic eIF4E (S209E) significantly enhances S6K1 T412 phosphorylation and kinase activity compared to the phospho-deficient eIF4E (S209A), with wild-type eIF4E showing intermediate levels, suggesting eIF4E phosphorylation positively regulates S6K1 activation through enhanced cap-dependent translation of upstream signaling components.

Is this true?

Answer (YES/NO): NO